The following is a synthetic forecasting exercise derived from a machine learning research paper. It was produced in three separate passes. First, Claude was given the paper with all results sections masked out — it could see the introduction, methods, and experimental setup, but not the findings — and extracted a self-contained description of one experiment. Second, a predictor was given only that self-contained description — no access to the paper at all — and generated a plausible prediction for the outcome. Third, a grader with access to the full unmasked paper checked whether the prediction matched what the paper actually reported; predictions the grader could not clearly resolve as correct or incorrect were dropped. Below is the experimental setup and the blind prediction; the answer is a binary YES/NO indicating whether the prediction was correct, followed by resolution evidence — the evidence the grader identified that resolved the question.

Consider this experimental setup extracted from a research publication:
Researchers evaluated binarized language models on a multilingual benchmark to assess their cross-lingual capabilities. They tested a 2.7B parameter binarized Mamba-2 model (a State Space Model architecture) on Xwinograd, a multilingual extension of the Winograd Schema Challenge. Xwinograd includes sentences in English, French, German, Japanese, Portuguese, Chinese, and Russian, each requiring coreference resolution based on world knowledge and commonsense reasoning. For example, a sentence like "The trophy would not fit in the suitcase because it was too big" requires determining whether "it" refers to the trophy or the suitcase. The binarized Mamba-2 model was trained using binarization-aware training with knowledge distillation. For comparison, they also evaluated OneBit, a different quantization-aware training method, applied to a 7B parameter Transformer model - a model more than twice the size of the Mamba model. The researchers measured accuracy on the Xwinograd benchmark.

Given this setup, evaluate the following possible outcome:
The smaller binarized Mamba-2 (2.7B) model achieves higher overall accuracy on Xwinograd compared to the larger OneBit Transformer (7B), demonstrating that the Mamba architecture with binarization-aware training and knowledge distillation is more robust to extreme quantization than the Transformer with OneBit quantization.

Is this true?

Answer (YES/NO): YES